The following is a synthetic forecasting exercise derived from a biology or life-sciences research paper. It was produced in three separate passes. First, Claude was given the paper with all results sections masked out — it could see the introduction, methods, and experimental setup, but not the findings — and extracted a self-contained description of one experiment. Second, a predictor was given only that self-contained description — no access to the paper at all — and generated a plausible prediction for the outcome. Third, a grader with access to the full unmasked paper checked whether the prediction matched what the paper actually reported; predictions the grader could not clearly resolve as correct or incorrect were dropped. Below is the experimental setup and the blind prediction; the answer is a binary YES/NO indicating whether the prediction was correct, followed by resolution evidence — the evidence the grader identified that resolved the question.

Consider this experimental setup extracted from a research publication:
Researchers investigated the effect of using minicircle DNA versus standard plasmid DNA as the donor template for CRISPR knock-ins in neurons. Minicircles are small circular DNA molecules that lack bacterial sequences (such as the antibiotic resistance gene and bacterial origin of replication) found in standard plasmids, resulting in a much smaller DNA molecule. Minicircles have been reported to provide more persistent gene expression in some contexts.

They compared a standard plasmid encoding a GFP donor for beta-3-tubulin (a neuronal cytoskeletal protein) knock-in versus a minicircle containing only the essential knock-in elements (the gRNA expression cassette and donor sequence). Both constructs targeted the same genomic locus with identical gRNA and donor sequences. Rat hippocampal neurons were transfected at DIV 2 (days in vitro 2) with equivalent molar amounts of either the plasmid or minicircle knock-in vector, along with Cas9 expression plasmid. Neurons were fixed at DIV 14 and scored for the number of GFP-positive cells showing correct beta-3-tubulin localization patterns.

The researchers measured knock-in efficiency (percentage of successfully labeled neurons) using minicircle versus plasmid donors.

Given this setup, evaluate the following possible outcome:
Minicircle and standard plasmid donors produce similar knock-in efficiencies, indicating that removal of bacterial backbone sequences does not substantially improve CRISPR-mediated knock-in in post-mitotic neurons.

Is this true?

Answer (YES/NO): YES